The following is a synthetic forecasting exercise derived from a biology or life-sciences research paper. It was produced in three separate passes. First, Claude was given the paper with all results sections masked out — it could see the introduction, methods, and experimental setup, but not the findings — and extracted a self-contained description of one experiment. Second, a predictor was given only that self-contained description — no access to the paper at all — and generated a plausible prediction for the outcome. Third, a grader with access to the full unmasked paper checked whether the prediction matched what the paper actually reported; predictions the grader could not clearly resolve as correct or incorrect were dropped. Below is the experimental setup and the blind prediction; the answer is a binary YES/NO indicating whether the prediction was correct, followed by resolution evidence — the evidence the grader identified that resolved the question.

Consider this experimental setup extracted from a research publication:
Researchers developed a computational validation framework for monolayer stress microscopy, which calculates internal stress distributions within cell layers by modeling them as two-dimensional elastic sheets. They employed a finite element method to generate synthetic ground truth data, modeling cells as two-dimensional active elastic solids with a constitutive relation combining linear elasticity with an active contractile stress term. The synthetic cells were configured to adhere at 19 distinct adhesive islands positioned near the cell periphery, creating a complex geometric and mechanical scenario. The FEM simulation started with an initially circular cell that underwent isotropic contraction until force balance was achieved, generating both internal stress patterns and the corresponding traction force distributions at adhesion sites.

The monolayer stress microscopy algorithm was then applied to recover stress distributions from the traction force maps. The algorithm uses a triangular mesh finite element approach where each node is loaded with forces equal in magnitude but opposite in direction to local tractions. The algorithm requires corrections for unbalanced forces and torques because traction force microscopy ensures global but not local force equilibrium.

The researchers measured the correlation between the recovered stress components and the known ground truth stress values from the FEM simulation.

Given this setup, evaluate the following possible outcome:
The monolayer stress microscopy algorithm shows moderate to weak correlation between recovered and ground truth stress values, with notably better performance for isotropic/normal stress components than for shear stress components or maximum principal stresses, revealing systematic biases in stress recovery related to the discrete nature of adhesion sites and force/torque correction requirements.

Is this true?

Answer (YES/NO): NO